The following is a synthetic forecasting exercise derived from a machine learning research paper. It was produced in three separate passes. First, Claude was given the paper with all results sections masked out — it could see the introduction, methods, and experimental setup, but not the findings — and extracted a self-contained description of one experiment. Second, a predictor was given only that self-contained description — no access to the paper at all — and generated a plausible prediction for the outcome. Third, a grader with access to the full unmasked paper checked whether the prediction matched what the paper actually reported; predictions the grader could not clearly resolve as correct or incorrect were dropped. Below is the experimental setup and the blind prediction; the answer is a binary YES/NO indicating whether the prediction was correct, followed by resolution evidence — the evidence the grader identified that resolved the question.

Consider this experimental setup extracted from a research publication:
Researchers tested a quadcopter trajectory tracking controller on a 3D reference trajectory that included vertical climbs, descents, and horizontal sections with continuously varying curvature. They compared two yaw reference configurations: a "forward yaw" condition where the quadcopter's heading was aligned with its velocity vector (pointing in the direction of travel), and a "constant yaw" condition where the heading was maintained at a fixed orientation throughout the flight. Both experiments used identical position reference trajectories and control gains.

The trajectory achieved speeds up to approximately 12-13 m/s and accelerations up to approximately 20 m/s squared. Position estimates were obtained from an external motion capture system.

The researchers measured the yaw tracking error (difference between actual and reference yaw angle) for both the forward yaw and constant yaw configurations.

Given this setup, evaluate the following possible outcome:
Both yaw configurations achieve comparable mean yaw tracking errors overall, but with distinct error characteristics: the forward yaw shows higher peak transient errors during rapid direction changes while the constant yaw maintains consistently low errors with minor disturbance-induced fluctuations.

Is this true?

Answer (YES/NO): NO